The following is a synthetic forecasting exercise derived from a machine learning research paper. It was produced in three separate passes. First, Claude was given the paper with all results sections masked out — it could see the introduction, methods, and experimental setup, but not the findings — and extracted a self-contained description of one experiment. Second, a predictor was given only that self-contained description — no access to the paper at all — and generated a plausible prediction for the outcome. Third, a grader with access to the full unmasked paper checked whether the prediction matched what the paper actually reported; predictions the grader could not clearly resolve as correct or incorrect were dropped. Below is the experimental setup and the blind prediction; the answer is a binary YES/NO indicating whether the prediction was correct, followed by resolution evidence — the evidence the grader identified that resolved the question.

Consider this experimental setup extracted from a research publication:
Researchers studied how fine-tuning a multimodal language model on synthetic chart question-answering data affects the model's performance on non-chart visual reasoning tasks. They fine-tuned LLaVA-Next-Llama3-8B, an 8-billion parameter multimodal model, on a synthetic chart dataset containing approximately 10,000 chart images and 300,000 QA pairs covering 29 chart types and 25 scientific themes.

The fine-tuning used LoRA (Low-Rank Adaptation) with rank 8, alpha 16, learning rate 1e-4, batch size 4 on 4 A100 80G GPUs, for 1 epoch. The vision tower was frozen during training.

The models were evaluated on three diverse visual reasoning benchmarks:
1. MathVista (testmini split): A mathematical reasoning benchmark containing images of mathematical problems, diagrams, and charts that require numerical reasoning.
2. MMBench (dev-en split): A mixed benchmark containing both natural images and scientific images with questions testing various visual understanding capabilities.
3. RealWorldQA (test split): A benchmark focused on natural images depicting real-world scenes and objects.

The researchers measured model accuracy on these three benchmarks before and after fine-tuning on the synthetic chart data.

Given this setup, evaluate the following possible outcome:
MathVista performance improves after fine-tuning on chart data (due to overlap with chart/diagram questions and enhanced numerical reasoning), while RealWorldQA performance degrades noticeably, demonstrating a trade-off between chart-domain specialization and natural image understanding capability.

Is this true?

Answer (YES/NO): NO